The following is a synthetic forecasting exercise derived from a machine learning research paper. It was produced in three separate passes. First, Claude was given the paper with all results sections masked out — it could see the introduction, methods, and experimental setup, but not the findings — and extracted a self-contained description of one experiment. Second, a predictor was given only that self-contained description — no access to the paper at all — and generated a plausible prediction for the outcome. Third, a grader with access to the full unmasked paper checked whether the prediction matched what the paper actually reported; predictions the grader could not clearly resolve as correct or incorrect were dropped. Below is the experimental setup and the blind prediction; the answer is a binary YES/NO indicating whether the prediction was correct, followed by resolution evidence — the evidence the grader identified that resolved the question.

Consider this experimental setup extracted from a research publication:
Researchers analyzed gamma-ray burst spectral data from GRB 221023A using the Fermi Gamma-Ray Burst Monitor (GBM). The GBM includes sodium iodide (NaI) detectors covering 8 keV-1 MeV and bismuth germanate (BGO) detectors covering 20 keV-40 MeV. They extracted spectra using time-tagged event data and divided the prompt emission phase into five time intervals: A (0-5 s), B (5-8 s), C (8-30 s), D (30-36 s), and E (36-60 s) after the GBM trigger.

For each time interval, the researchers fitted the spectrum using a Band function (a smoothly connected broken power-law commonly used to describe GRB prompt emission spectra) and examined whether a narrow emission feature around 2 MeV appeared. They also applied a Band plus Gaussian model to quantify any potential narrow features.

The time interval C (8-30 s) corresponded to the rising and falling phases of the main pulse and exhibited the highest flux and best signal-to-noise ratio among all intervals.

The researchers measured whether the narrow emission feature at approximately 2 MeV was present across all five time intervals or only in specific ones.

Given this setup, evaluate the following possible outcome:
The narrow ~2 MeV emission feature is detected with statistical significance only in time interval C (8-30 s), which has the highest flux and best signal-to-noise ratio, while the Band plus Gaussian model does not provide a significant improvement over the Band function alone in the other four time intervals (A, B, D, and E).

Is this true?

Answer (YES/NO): YES